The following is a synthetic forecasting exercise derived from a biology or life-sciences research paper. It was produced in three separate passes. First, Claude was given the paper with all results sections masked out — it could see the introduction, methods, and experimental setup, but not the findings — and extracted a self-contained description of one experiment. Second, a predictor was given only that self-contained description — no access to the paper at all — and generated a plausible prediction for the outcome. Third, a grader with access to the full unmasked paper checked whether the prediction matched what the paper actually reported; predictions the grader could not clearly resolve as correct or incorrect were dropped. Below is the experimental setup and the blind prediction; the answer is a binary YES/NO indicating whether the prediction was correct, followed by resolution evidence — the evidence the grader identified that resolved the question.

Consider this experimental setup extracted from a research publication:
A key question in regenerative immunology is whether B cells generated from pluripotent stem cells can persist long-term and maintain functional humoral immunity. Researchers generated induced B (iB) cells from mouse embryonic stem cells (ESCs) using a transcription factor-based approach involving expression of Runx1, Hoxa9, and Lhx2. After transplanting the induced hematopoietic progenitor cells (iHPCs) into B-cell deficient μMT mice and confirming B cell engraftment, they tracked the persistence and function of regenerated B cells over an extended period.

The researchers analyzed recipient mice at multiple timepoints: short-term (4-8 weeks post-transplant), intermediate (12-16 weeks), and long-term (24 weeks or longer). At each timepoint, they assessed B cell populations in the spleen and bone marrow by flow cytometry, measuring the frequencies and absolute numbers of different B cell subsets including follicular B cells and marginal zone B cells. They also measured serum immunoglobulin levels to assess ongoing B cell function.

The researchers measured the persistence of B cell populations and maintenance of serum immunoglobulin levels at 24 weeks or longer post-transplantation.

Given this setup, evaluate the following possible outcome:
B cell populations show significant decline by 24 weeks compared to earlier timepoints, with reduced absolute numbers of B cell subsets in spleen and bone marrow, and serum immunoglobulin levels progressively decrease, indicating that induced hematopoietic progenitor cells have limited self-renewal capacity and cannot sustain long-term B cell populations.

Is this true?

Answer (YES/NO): NO